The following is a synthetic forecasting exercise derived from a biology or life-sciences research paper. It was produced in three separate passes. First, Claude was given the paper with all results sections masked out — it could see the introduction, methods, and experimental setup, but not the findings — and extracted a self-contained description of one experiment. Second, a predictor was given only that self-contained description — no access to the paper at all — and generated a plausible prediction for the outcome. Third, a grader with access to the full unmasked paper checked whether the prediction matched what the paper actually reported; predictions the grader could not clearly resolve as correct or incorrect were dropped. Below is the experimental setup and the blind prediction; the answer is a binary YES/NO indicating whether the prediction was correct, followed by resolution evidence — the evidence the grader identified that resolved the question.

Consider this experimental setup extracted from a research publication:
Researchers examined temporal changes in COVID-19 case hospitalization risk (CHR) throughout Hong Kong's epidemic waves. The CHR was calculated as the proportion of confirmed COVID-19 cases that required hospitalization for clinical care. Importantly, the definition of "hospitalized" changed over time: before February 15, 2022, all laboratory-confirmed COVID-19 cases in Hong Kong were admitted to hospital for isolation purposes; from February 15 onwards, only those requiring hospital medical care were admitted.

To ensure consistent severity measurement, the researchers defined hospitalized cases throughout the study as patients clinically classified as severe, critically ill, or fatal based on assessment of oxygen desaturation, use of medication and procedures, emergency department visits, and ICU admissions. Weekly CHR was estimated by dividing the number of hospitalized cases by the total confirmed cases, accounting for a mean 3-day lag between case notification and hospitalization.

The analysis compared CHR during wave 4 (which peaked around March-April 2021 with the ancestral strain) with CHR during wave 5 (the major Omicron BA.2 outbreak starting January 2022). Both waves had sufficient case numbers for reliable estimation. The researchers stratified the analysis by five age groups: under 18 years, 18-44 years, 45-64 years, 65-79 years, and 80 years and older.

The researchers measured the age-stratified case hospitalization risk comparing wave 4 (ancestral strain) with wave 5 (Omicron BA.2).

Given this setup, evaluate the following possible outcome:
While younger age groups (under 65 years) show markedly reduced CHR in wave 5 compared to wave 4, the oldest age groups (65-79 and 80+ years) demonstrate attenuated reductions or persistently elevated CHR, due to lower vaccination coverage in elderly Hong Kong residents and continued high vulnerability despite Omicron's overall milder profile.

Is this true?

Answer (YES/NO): NO